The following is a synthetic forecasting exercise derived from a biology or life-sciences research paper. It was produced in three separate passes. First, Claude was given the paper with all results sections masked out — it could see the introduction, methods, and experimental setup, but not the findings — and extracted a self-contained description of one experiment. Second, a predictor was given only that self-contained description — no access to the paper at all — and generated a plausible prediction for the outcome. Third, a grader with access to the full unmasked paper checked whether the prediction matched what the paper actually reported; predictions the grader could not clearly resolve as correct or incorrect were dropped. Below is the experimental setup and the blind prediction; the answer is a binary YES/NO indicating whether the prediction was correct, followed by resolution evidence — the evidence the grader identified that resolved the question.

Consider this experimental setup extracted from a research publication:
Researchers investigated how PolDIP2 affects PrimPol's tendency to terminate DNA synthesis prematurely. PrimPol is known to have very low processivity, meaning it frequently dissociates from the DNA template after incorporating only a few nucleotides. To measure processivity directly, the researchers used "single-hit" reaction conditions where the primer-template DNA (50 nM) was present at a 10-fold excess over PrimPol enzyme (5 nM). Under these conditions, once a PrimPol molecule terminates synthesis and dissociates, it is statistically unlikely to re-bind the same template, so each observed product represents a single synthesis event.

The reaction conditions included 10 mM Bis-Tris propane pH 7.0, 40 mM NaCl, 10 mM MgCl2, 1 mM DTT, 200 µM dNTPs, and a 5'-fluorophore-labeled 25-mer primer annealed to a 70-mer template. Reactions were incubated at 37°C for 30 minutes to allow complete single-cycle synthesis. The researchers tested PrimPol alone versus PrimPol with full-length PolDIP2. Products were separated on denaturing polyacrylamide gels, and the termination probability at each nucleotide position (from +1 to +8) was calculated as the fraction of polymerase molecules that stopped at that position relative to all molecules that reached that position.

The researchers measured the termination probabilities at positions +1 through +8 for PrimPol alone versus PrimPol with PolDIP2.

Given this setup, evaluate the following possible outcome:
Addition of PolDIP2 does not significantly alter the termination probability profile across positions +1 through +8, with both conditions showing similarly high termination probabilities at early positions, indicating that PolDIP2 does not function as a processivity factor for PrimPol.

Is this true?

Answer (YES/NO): NO